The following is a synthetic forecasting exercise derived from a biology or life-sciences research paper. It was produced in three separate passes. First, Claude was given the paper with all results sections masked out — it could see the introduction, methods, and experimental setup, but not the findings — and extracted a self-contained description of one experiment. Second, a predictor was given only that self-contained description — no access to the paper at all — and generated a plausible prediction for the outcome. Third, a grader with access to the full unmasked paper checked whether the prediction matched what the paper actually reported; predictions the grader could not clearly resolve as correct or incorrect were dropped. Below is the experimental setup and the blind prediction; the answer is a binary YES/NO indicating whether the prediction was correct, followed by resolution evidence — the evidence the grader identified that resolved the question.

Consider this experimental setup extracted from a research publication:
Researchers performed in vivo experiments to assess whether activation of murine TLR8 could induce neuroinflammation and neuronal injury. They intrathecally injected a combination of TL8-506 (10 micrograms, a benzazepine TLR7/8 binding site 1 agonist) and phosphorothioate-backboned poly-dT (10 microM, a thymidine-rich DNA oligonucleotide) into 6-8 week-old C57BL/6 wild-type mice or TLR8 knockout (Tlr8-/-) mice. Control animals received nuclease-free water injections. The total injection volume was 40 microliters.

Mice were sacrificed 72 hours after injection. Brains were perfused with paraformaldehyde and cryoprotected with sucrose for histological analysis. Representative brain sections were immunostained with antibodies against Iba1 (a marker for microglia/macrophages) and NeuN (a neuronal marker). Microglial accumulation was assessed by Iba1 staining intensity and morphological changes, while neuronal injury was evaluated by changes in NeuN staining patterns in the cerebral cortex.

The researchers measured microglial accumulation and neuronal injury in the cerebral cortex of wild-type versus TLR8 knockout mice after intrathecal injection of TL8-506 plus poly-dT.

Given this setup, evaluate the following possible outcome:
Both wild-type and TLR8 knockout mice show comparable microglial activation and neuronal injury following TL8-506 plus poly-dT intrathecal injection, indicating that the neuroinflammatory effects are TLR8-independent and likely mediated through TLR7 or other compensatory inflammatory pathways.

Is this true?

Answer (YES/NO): NO